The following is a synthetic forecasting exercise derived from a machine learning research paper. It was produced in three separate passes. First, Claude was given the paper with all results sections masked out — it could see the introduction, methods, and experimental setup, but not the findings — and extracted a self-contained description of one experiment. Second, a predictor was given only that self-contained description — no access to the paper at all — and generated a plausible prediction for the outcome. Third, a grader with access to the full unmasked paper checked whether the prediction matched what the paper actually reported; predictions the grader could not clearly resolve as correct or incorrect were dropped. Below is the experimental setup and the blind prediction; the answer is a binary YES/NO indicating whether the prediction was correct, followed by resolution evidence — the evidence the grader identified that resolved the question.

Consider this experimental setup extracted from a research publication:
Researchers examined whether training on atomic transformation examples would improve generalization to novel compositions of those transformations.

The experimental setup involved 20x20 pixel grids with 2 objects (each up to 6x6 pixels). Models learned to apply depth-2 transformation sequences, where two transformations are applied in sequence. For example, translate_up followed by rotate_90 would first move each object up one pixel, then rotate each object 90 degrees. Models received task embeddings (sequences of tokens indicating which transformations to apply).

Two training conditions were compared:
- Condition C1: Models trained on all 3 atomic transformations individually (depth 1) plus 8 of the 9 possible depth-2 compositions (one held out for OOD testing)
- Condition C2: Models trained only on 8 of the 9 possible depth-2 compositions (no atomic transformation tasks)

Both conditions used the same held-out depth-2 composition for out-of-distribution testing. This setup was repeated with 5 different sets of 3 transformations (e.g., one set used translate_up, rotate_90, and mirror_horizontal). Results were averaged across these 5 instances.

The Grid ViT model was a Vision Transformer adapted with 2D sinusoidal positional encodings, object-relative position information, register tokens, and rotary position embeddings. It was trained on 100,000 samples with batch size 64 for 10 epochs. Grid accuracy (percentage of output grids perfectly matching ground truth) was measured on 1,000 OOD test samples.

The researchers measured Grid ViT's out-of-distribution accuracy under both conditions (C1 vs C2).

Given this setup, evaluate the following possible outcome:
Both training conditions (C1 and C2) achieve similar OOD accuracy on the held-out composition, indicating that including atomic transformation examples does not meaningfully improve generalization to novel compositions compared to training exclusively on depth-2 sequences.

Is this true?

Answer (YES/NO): YES